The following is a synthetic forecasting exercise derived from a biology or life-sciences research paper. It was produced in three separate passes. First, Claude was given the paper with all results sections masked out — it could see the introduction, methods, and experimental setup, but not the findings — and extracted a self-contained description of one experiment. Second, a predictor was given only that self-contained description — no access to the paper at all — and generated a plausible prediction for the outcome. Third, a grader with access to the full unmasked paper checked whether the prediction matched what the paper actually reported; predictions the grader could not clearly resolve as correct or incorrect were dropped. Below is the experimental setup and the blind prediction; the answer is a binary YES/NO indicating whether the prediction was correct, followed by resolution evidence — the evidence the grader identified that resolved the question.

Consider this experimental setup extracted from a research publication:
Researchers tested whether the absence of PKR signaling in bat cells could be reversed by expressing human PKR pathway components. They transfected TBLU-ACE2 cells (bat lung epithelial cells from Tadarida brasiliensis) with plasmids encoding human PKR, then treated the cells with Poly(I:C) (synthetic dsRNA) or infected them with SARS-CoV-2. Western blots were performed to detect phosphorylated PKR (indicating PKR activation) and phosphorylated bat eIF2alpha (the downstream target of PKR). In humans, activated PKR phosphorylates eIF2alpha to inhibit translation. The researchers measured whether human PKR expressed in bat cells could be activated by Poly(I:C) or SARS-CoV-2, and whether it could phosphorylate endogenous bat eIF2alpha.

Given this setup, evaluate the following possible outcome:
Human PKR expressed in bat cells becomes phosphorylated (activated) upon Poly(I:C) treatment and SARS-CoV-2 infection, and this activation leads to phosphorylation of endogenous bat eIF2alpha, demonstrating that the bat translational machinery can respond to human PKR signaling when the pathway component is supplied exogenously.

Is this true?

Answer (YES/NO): NO